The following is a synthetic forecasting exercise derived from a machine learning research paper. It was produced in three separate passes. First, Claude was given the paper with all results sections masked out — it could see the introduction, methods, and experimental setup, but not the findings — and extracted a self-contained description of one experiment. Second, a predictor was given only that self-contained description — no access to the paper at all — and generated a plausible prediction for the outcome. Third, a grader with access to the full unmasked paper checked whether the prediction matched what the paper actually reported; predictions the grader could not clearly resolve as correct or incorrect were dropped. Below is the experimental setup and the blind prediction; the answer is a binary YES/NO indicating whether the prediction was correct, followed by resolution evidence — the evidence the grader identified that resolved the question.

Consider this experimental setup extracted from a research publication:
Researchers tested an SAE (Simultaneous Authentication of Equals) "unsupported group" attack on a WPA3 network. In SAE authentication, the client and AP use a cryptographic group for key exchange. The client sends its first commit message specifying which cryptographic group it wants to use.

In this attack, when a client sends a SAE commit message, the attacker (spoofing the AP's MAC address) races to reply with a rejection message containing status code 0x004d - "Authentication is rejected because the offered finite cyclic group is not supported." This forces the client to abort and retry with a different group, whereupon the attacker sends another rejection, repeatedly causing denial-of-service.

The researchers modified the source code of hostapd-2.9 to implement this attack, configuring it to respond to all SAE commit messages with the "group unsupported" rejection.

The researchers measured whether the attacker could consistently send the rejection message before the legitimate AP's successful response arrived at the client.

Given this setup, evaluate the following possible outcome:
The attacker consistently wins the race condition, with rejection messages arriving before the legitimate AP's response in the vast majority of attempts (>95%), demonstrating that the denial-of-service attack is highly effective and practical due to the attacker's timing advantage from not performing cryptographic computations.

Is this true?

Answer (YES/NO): YES